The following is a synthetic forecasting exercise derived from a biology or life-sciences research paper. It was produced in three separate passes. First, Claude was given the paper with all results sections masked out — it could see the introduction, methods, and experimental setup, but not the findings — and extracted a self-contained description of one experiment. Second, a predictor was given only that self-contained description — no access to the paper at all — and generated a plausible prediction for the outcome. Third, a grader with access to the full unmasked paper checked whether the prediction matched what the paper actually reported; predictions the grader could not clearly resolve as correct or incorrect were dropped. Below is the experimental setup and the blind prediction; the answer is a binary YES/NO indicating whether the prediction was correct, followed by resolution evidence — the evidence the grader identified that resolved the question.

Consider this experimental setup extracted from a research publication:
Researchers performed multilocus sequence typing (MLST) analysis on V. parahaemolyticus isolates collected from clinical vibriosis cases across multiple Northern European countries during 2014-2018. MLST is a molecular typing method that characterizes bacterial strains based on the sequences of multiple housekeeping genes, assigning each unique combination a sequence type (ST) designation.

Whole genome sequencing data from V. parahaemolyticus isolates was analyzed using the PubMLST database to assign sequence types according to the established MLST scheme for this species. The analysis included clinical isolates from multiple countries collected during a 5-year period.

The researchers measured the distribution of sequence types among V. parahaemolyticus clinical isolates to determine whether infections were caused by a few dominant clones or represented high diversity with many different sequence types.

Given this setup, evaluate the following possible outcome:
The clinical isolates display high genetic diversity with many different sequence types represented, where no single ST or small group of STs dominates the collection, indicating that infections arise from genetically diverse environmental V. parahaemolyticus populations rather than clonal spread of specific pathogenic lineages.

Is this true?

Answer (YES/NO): YES